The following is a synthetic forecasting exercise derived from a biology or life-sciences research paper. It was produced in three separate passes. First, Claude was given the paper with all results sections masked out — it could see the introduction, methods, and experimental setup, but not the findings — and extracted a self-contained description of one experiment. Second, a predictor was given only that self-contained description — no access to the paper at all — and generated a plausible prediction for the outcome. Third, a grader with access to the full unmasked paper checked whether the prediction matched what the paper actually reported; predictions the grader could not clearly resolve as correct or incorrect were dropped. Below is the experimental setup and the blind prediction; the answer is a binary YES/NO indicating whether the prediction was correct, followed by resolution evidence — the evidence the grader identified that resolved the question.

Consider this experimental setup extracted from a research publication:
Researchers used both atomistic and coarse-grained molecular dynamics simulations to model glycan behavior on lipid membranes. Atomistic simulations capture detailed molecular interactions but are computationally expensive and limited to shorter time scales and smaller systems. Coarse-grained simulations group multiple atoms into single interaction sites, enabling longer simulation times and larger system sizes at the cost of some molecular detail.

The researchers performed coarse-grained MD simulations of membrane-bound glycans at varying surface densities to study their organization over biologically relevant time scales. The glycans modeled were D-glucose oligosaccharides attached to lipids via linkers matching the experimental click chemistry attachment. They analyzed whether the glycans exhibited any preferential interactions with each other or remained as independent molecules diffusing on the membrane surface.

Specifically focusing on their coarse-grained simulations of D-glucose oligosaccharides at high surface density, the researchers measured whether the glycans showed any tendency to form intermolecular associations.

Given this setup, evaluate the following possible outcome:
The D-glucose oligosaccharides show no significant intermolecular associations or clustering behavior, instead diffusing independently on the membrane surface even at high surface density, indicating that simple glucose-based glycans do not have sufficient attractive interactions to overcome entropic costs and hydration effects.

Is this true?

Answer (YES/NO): NO